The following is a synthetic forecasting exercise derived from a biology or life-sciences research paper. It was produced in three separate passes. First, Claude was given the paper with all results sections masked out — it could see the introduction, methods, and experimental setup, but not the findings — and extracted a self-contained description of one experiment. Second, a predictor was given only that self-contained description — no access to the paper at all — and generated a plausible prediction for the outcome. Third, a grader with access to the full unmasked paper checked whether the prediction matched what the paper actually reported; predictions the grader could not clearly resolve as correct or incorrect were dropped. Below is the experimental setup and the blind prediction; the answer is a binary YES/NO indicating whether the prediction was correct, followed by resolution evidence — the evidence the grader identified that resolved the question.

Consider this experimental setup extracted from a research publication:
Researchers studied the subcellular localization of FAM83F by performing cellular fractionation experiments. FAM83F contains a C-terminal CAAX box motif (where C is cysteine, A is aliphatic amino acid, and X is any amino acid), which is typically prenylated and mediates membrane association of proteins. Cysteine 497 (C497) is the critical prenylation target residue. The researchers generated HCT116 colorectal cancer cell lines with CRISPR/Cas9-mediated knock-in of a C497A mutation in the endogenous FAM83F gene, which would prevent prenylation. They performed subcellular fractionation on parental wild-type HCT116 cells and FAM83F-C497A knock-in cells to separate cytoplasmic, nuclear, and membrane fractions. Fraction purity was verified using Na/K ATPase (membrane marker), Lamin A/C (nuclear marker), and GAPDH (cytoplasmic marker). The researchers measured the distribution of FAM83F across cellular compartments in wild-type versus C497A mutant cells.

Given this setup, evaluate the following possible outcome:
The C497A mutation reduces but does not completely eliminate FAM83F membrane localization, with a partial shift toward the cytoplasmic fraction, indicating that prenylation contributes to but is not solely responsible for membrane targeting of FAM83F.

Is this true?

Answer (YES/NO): NO